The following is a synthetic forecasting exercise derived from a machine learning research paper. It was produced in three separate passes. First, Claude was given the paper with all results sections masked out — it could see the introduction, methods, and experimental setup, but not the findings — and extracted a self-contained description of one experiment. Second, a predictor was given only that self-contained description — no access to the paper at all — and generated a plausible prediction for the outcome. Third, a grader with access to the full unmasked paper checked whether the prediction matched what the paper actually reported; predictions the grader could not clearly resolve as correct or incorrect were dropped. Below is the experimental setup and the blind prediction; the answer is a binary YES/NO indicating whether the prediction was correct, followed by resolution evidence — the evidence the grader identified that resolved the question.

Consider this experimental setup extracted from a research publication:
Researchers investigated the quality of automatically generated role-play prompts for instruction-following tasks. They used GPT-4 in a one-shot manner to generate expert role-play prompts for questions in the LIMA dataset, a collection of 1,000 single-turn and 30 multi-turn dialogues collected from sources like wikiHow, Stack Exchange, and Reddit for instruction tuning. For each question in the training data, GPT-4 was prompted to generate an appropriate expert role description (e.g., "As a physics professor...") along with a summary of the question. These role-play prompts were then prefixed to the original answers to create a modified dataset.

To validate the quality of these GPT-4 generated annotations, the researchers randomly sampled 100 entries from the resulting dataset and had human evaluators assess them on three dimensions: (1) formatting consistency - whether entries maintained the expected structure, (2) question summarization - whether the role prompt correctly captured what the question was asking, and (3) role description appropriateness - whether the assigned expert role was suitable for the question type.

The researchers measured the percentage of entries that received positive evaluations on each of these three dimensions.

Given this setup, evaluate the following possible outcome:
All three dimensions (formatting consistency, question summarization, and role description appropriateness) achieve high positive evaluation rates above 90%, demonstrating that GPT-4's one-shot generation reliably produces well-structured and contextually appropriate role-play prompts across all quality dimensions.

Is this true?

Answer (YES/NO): YES